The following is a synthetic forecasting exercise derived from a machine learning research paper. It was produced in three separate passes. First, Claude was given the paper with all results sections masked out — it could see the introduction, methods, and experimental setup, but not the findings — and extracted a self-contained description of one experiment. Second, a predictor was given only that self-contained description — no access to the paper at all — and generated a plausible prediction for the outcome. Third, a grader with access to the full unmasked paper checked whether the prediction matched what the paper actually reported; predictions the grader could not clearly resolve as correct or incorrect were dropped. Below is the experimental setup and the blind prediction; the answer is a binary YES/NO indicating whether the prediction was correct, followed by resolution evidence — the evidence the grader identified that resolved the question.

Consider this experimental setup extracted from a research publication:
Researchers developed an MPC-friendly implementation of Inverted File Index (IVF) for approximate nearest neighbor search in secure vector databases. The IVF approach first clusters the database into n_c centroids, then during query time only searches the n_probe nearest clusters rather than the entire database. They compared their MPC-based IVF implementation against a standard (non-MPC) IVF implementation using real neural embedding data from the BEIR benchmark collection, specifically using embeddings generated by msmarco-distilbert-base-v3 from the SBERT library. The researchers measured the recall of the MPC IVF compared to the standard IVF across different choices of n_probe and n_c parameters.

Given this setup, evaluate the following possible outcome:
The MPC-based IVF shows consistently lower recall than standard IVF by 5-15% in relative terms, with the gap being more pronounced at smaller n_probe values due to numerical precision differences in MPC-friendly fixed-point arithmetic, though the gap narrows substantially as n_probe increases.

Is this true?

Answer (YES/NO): NO